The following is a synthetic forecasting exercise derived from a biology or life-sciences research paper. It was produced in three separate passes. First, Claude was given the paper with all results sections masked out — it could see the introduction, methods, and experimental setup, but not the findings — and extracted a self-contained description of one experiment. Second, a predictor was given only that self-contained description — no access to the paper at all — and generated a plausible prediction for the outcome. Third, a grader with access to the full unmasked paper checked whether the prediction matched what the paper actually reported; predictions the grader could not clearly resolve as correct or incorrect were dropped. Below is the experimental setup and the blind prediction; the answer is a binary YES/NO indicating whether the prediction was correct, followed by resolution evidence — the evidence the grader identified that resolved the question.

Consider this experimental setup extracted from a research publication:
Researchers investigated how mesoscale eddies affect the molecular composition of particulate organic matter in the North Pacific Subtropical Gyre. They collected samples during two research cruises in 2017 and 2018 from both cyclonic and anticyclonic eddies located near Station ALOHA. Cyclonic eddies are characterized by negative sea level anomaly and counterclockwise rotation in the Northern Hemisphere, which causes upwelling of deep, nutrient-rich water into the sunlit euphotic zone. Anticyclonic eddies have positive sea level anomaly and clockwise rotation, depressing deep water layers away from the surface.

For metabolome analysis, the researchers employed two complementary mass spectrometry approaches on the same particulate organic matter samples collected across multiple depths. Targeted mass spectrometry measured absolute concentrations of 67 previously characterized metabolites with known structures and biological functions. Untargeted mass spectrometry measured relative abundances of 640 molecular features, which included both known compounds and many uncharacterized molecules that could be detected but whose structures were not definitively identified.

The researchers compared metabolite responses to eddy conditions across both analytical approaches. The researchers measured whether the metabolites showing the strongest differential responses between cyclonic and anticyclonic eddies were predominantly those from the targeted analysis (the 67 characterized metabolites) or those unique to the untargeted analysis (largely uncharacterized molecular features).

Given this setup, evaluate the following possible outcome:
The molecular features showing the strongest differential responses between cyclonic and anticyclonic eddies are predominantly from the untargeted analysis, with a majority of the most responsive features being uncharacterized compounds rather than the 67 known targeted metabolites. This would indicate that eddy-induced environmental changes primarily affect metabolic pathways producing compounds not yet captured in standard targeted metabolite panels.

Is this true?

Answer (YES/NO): YES